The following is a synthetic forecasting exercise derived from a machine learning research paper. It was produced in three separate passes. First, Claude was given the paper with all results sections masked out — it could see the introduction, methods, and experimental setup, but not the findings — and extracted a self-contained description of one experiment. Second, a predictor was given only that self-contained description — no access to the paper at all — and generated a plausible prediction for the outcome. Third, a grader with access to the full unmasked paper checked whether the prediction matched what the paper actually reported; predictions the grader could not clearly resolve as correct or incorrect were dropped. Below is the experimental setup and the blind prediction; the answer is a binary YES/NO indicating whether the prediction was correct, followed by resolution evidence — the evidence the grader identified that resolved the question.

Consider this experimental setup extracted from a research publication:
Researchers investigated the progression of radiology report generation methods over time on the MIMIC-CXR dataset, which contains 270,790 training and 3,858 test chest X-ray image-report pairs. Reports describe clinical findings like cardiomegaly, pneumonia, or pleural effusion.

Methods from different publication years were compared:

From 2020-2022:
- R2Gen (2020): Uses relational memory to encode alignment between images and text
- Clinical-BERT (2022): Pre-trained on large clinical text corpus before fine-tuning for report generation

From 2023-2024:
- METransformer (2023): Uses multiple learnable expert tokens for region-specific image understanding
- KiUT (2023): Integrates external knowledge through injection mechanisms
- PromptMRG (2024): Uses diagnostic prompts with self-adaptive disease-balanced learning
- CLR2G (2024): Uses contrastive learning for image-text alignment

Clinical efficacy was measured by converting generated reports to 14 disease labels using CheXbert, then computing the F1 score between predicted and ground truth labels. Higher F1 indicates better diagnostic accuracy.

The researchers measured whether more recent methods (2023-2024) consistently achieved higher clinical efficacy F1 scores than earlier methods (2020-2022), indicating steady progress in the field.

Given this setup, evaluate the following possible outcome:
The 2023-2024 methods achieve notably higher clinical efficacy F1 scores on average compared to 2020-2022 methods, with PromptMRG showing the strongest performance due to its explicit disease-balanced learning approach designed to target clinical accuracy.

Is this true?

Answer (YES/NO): NO